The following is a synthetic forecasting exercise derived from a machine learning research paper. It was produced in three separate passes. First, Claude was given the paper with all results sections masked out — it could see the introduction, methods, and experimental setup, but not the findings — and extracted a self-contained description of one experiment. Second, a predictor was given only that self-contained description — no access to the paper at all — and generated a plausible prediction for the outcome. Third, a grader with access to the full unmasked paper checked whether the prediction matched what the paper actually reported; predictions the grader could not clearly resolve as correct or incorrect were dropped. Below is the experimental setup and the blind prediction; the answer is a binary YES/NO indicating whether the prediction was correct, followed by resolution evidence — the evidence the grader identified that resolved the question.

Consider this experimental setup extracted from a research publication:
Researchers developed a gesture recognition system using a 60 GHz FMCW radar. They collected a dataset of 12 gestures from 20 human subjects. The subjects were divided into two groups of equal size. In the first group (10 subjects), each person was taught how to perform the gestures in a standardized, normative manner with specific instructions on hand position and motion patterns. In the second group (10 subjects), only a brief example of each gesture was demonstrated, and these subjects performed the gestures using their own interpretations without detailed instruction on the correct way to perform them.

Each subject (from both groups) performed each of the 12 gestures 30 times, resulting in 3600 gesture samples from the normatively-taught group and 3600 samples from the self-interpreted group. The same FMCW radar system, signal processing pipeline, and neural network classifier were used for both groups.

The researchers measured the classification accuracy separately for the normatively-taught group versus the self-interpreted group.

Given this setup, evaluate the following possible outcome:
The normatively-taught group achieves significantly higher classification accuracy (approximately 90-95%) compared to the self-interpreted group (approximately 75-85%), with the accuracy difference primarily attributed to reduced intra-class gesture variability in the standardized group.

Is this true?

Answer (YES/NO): NO